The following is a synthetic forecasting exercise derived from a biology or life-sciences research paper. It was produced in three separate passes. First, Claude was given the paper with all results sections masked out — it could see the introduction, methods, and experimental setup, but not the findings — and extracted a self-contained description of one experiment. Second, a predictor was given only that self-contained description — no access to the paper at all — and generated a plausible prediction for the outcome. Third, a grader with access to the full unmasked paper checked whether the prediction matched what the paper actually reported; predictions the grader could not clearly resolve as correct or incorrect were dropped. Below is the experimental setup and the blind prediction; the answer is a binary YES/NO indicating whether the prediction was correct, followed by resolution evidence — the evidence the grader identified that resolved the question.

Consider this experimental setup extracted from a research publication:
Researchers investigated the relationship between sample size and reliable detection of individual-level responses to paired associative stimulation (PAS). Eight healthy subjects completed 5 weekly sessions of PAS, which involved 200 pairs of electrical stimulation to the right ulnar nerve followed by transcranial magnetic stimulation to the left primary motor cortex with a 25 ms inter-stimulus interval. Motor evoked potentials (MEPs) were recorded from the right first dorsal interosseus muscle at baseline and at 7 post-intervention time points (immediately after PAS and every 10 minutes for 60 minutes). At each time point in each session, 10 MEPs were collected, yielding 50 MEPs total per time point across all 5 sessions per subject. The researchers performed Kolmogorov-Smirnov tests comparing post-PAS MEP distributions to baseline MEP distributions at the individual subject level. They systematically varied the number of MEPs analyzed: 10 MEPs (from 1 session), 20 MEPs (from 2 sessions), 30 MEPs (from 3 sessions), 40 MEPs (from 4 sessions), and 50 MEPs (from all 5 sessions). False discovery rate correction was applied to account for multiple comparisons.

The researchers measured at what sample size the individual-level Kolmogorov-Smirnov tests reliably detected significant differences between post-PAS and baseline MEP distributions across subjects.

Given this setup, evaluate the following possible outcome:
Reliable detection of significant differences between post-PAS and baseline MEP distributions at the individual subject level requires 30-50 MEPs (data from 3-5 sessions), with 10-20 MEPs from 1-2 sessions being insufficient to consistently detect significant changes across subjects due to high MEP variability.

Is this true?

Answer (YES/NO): NO